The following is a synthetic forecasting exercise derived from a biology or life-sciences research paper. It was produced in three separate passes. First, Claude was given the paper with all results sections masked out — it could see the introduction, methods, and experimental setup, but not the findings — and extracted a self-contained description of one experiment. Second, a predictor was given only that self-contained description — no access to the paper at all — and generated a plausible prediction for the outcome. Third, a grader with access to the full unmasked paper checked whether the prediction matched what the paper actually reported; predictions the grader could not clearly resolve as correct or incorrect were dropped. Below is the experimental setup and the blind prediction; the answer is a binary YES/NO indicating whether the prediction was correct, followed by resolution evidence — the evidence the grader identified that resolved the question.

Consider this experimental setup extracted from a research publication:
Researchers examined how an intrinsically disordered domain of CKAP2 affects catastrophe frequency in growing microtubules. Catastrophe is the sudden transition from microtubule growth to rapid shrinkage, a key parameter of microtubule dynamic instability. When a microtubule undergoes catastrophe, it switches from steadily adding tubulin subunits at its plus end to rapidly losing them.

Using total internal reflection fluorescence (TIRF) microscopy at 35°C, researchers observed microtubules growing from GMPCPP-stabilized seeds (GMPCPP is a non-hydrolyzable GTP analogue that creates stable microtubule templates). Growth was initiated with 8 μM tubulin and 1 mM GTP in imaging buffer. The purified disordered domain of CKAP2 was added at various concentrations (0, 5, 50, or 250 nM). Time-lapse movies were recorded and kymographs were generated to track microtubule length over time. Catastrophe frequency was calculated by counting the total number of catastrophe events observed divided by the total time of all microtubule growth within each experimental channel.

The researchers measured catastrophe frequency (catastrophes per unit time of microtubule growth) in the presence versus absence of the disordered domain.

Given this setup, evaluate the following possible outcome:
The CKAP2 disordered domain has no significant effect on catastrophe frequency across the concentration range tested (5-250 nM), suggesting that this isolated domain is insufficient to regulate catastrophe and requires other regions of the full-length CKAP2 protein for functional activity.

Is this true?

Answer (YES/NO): NO